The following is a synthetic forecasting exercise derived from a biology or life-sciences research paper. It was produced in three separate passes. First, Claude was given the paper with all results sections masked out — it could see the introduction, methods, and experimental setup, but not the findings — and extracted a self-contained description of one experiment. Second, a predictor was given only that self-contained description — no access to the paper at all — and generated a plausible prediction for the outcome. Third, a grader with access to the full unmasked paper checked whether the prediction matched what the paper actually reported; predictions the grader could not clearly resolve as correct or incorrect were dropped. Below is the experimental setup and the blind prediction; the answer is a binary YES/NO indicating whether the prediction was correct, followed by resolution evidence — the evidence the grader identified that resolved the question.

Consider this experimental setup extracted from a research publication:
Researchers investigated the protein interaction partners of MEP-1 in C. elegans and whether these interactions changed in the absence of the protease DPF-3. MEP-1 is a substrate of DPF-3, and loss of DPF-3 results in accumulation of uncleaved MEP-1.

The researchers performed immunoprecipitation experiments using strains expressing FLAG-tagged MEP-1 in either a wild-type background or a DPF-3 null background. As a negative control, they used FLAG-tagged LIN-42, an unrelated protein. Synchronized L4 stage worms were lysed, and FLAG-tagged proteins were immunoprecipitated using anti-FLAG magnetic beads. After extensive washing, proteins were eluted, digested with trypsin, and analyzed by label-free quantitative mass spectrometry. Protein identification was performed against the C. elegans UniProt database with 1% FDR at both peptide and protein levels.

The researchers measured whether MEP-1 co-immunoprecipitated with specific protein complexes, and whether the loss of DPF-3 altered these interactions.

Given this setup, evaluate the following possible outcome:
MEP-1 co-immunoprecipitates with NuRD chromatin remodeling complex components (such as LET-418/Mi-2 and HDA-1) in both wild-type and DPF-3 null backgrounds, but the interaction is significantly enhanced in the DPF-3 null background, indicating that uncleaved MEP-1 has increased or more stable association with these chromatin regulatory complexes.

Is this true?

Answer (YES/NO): NO